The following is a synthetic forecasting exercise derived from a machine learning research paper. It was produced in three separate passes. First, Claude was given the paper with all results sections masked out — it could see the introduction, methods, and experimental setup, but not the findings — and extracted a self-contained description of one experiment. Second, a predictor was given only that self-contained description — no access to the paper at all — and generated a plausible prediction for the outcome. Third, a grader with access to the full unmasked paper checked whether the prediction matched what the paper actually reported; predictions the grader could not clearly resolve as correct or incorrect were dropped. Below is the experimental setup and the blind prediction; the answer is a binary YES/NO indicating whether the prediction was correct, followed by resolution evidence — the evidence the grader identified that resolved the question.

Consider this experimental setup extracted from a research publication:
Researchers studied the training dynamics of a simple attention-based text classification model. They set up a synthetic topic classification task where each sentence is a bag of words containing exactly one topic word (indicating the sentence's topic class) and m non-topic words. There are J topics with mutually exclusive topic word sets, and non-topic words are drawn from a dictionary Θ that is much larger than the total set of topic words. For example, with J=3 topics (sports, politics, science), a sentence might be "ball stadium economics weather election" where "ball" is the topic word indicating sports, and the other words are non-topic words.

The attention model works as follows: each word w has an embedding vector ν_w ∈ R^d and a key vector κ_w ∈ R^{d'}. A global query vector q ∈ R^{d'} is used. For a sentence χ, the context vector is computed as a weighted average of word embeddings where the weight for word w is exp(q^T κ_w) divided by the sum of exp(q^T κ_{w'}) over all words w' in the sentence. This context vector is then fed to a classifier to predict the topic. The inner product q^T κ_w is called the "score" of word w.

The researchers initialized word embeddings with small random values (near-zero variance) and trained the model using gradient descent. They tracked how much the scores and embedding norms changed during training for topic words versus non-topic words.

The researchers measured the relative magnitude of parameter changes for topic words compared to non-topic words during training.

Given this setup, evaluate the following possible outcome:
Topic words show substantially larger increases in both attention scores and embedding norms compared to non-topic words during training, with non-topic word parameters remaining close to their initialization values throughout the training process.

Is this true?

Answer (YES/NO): YES